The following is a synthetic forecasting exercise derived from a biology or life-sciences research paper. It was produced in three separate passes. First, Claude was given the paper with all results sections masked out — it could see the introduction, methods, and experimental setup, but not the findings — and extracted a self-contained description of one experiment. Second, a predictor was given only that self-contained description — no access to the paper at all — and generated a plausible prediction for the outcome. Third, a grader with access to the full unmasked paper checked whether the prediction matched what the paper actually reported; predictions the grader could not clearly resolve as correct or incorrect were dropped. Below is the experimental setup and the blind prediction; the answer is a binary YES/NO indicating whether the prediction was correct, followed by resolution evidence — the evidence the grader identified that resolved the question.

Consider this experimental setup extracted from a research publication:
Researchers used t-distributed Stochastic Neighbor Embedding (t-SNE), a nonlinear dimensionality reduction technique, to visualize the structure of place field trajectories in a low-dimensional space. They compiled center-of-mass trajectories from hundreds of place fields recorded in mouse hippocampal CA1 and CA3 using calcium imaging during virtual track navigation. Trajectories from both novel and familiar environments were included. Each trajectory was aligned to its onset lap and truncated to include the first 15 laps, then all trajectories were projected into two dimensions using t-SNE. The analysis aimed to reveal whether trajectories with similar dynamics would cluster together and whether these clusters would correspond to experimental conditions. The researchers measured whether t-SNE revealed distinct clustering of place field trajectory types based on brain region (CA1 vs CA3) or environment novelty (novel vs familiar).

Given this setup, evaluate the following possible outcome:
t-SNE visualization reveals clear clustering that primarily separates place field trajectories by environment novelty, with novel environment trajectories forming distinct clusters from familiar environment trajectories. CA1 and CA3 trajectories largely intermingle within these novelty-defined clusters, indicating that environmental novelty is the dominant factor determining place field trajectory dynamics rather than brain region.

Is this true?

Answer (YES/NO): NO